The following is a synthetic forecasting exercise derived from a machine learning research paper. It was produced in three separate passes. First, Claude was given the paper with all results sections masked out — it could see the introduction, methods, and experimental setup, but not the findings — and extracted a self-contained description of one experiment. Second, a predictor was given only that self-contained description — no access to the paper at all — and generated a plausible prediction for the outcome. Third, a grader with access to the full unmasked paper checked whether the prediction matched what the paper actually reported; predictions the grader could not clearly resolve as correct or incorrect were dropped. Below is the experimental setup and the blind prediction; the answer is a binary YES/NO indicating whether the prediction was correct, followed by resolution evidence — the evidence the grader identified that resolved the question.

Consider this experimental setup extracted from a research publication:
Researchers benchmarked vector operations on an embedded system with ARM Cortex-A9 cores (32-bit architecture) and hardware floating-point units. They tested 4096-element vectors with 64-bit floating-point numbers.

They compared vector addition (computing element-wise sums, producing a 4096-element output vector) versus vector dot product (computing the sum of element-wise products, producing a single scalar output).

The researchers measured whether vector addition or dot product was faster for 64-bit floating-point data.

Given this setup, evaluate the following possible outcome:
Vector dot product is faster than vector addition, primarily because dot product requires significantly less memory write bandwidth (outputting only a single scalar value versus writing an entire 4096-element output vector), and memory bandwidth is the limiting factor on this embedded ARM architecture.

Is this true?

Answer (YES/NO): YES